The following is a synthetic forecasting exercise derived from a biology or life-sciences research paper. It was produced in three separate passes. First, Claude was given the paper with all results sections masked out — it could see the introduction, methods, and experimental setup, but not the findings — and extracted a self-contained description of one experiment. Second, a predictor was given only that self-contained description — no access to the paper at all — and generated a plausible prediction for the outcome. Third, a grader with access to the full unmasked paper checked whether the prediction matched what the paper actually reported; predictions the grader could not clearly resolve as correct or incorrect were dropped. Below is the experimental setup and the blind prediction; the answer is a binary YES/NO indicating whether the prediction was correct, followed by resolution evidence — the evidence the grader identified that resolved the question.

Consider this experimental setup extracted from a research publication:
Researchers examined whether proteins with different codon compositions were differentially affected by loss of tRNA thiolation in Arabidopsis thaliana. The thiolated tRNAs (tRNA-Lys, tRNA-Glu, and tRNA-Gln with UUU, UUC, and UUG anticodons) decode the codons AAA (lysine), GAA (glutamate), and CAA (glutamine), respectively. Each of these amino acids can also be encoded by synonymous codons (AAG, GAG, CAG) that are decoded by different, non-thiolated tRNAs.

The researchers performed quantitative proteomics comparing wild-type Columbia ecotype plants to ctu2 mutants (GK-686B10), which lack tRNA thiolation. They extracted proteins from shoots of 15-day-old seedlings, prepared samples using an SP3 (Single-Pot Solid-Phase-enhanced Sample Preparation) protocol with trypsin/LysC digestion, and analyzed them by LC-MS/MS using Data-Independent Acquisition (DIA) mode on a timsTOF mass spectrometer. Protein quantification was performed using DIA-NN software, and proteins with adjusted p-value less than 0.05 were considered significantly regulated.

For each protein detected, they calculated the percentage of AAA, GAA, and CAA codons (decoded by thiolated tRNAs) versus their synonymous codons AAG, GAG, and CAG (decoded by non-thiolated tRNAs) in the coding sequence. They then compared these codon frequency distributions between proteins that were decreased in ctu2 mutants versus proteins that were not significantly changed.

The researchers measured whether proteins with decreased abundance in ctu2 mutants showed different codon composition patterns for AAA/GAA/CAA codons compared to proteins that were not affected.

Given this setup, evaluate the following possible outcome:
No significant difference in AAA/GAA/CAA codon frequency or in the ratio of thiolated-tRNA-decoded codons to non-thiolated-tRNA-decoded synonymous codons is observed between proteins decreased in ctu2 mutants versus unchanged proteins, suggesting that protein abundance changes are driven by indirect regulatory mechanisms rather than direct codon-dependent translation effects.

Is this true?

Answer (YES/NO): NO